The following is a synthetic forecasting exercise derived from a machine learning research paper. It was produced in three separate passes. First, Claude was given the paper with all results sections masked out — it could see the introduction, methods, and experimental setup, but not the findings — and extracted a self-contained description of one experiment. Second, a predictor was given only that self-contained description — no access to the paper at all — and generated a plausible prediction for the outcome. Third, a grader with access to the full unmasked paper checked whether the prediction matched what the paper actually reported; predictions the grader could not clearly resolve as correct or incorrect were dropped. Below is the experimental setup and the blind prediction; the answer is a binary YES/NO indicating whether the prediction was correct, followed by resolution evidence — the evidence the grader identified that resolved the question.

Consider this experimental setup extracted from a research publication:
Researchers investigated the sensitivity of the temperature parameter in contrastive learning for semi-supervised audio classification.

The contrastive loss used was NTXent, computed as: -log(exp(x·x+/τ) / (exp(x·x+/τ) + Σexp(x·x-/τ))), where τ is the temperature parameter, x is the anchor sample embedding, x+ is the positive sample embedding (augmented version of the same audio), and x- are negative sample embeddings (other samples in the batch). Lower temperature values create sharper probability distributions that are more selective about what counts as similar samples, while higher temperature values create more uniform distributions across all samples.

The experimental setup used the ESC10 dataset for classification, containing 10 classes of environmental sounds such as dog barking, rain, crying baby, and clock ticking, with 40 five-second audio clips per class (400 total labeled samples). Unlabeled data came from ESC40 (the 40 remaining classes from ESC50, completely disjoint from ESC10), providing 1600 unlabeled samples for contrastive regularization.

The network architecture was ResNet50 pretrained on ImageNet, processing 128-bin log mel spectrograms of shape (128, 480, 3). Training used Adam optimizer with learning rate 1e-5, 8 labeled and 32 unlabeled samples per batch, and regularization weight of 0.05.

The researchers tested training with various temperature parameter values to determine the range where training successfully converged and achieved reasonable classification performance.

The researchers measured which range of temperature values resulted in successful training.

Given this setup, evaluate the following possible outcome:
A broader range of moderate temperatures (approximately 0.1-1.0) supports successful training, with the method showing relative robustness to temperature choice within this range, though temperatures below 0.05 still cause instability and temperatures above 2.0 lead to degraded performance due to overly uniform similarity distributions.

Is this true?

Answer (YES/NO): NO